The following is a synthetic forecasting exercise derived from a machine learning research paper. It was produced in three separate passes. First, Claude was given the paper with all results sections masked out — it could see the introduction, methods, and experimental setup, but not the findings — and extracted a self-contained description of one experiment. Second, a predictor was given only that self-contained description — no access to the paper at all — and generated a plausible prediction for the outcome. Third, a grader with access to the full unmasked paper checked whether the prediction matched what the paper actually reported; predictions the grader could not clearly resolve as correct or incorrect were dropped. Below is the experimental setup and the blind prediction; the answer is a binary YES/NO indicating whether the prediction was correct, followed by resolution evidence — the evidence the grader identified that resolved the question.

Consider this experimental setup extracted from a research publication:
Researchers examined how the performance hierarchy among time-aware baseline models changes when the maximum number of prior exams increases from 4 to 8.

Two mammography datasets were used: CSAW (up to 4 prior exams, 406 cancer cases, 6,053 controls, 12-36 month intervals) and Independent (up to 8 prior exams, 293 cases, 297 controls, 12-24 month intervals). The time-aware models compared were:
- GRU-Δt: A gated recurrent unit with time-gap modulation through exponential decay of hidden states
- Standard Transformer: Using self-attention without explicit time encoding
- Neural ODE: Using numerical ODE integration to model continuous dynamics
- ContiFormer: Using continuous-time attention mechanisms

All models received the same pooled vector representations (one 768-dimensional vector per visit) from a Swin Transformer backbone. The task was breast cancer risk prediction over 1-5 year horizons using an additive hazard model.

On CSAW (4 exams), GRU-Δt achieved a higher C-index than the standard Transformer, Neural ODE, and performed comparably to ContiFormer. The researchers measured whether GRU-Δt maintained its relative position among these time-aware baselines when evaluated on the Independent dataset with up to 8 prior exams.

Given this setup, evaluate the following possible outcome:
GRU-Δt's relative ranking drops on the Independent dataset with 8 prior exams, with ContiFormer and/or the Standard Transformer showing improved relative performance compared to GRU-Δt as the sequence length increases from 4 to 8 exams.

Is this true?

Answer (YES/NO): YES